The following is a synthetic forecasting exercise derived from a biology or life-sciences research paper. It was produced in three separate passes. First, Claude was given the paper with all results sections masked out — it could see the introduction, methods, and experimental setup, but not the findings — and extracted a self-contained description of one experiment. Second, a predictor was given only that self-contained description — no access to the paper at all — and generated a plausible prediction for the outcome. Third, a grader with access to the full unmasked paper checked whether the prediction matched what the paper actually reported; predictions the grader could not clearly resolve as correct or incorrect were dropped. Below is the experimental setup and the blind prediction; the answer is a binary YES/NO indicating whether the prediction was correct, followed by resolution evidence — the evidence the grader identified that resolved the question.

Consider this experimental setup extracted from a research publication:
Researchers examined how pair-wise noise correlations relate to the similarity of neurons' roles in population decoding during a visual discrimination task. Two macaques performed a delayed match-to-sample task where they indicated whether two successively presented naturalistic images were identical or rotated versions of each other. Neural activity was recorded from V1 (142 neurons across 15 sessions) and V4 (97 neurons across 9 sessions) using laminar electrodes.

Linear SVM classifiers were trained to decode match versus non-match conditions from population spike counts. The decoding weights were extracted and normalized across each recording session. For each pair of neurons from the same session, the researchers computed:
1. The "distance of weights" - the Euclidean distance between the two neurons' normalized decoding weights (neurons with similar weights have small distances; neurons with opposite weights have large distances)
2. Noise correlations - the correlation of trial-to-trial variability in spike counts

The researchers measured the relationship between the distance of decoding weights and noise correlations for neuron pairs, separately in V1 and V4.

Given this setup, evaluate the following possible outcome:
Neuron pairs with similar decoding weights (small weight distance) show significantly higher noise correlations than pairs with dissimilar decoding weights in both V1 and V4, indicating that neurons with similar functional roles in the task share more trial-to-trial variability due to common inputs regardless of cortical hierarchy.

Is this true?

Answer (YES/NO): NO